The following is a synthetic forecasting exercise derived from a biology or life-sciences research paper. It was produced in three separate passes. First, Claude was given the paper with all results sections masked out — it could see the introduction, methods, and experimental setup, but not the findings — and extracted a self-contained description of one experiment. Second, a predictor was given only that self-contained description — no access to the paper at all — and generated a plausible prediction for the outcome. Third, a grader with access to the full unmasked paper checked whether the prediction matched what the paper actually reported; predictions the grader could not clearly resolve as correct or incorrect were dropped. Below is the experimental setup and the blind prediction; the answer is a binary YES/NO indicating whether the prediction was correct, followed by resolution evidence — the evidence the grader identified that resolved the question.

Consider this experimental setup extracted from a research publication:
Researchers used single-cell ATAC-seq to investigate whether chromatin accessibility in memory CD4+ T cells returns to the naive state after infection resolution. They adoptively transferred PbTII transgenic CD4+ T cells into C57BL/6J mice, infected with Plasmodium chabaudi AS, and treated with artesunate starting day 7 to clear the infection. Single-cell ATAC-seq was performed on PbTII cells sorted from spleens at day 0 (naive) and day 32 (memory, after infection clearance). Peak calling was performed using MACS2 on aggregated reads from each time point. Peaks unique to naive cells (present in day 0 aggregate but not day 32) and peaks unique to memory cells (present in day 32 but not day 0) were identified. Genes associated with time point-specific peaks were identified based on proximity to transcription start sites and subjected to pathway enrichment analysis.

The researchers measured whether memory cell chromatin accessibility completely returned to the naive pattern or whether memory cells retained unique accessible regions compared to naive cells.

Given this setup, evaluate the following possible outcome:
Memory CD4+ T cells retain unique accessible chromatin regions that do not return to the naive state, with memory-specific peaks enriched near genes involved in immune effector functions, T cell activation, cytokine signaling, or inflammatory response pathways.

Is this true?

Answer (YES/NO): YES